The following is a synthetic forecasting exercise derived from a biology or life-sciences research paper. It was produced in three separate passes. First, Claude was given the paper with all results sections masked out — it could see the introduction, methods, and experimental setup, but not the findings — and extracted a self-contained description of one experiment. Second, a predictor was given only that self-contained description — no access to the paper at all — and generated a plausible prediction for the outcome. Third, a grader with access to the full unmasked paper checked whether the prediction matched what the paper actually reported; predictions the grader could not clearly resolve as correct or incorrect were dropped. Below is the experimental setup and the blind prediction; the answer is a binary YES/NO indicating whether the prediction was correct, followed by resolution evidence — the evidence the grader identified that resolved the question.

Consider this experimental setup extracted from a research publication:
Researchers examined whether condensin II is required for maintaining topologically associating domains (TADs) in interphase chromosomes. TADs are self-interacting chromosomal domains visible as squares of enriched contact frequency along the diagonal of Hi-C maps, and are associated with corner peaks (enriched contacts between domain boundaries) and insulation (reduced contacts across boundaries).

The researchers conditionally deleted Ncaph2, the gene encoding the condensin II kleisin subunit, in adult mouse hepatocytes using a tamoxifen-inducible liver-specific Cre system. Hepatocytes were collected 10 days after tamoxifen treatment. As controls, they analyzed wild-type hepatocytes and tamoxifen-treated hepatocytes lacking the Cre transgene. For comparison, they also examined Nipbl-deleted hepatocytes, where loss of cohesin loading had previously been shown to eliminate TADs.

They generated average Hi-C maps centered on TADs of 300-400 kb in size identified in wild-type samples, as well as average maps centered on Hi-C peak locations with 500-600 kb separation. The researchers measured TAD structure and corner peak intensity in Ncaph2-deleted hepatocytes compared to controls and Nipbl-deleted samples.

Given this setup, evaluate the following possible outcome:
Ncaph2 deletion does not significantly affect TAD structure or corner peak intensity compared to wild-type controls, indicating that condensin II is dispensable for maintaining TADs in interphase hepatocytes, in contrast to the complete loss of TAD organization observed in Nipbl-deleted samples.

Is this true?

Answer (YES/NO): YES